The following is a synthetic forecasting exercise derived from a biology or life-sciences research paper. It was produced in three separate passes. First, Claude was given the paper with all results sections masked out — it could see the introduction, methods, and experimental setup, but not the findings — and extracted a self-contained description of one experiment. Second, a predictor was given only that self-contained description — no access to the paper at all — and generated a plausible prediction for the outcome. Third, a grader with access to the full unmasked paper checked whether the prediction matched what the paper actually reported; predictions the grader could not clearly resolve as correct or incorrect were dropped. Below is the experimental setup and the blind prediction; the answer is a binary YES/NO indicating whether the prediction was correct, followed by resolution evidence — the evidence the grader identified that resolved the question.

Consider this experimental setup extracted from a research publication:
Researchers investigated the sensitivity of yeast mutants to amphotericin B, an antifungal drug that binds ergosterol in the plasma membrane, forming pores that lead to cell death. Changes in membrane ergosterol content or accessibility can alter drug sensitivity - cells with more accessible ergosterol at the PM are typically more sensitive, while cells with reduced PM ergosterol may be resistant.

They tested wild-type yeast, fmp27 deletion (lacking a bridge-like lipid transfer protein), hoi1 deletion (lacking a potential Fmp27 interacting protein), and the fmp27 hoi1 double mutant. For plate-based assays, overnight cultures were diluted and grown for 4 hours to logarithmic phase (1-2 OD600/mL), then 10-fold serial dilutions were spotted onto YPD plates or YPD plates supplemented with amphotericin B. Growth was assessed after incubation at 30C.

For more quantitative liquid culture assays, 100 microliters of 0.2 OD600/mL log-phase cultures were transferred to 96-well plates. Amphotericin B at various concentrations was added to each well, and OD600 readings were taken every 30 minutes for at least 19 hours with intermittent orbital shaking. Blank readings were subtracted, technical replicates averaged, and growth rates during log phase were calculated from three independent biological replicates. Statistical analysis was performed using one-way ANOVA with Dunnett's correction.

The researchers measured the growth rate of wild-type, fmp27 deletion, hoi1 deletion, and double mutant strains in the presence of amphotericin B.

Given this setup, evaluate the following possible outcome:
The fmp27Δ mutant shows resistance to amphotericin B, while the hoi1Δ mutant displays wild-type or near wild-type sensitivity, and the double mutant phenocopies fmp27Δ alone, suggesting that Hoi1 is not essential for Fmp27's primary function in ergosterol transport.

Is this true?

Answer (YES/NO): NO